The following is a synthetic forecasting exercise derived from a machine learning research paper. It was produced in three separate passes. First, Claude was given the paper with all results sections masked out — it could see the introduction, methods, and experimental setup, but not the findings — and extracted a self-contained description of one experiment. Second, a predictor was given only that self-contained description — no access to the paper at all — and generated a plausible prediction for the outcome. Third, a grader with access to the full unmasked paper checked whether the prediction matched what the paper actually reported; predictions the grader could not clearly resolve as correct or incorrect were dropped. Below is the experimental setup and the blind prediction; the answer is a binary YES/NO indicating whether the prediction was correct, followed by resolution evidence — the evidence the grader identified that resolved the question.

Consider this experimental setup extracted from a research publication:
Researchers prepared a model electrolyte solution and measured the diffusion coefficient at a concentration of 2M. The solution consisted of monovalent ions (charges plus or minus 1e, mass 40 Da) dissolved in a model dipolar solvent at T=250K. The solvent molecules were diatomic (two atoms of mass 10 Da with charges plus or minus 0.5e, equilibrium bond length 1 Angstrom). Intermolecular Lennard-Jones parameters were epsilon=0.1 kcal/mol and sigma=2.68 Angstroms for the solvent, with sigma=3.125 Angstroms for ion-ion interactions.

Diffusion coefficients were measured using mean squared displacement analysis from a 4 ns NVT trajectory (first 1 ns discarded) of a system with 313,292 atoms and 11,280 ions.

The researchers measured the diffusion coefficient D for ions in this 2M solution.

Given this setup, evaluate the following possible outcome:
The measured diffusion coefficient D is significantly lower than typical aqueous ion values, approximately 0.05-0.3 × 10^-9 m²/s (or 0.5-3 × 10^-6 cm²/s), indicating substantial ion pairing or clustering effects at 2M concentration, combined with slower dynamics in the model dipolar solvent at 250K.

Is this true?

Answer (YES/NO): NO